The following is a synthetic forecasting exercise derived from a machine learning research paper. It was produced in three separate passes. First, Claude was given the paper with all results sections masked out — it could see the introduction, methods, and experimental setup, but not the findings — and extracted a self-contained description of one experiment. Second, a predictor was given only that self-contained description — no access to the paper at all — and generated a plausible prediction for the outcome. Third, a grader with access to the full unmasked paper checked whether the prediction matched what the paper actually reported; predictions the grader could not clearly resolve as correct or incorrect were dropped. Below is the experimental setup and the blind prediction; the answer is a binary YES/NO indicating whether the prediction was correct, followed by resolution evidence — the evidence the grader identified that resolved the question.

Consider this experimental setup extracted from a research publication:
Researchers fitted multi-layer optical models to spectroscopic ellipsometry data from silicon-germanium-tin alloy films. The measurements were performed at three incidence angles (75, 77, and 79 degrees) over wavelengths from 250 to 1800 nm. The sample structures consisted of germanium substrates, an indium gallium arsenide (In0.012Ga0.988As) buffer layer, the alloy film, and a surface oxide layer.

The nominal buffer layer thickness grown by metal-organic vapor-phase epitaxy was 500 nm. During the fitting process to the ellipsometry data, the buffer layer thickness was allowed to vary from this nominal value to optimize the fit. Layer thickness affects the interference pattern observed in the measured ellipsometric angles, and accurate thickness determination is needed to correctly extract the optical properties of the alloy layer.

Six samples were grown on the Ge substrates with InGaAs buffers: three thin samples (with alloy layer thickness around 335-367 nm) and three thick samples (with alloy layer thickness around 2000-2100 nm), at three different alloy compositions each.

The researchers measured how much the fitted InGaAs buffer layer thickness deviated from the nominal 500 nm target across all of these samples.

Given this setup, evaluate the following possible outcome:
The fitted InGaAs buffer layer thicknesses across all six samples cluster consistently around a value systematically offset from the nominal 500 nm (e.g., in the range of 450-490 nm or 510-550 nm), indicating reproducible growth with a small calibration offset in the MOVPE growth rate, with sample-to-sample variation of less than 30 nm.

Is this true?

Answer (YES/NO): NO